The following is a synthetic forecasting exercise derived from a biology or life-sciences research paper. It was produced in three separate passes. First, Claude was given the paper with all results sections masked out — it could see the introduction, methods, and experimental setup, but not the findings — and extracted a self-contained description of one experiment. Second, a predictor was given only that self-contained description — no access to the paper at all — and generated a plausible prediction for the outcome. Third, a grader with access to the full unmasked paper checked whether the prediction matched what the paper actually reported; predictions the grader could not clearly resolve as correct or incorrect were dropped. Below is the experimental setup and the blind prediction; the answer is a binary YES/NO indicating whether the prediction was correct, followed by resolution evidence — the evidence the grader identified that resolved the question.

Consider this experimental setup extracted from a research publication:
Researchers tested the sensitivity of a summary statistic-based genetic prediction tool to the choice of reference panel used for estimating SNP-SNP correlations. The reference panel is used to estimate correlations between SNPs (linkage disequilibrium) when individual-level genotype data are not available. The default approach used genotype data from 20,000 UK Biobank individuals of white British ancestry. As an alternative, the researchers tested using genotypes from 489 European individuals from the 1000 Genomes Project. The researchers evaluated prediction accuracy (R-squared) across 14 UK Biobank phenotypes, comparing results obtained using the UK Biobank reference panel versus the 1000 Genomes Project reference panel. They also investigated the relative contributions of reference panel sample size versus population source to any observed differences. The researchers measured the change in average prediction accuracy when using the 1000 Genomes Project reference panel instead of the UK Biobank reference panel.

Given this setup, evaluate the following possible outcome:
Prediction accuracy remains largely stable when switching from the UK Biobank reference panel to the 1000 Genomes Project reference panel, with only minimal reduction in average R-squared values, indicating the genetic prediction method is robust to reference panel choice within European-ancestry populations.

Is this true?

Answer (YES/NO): NO